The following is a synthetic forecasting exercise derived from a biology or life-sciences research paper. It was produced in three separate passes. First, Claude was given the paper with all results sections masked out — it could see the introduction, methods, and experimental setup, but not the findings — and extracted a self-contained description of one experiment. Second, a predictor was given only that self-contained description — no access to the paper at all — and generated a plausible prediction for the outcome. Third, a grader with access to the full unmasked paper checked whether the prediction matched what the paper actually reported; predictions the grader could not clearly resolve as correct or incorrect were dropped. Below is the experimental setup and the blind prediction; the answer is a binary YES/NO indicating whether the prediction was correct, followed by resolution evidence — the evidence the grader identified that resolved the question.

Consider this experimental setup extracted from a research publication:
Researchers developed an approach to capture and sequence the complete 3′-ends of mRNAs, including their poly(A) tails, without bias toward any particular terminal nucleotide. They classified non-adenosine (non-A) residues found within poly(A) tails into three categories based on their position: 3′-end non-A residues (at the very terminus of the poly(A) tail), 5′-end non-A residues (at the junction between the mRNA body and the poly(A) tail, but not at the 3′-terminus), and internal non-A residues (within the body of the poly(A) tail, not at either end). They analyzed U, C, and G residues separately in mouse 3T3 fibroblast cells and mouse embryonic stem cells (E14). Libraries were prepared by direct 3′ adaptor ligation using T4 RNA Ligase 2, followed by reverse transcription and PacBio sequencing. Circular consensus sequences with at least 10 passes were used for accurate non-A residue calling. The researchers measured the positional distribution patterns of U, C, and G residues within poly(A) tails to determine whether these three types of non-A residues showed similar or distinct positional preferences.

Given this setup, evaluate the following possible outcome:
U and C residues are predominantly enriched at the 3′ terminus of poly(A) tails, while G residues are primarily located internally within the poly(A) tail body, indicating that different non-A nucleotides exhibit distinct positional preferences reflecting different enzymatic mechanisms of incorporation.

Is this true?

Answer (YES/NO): NO